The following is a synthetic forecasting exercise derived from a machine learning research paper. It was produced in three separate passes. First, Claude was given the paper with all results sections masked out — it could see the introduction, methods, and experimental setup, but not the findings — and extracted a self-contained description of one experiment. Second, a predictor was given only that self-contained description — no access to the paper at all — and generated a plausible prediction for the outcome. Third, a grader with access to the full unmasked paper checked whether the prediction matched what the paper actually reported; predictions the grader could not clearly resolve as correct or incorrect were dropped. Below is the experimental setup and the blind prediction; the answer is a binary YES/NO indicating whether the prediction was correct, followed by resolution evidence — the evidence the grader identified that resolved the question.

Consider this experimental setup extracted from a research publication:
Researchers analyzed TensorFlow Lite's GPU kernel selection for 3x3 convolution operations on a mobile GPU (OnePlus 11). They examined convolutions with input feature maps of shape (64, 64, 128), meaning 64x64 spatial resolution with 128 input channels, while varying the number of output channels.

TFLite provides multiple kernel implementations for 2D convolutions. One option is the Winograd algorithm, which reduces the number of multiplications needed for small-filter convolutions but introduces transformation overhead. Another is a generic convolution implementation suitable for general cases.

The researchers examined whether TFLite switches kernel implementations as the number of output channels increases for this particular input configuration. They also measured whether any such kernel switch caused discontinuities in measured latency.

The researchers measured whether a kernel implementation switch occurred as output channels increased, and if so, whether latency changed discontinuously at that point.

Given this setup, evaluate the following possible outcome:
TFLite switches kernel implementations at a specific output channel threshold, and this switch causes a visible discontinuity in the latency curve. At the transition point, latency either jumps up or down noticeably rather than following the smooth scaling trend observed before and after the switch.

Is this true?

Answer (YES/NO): YES